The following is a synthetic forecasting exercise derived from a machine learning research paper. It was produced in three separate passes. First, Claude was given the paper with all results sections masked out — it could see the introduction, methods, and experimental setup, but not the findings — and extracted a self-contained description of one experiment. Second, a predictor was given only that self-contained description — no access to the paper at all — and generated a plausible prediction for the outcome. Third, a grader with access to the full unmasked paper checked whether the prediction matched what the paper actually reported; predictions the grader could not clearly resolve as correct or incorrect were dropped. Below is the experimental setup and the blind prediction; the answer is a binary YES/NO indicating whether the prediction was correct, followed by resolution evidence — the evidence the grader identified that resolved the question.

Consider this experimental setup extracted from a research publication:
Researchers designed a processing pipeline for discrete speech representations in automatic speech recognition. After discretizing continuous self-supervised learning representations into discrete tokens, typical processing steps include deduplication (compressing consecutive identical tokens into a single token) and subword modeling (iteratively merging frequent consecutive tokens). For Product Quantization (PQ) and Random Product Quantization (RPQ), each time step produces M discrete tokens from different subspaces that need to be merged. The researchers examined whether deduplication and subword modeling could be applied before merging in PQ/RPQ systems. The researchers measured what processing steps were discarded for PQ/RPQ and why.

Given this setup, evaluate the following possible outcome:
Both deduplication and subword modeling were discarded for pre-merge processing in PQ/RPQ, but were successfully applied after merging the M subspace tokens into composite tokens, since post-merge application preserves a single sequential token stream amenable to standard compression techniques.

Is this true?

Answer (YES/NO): NO